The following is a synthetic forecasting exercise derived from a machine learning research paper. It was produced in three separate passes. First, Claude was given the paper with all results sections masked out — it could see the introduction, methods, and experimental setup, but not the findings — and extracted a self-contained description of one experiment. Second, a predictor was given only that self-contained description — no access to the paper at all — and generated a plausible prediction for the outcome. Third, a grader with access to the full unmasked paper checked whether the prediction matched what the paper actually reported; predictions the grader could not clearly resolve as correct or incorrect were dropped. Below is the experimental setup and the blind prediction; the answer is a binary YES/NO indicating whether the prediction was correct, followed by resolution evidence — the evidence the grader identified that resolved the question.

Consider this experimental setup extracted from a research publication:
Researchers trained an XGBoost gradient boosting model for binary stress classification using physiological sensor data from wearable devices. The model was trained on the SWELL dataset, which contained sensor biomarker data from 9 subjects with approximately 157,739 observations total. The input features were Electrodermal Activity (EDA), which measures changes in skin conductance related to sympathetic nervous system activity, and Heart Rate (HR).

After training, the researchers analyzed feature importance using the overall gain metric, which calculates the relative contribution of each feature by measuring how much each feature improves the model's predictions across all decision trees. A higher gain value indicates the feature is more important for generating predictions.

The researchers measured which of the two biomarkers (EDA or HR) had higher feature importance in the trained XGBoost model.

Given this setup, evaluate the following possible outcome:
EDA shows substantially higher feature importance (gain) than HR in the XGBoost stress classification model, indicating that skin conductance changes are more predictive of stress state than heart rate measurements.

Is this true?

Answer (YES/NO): NO